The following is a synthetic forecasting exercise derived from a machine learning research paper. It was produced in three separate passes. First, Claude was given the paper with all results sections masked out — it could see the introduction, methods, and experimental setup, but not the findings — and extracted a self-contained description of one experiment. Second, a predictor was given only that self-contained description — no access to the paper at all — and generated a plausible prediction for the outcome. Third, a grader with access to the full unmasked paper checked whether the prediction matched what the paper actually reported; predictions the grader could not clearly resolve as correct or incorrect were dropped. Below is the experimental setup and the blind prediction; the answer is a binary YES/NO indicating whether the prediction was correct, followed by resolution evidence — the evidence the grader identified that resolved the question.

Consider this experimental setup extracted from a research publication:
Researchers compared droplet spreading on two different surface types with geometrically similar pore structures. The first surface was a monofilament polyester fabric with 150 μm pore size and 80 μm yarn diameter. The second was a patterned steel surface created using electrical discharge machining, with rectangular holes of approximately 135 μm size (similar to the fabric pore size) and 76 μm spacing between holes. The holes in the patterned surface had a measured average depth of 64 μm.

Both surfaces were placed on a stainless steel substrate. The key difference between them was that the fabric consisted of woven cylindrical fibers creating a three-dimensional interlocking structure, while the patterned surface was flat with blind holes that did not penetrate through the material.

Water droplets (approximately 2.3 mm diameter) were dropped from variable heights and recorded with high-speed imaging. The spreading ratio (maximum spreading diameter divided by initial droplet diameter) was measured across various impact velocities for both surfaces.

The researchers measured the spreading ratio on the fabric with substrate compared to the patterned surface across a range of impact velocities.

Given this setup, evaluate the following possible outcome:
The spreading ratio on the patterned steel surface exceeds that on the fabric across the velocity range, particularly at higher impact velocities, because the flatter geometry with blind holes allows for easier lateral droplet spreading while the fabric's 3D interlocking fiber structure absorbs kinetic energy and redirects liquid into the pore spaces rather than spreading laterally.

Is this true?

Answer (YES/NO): NO